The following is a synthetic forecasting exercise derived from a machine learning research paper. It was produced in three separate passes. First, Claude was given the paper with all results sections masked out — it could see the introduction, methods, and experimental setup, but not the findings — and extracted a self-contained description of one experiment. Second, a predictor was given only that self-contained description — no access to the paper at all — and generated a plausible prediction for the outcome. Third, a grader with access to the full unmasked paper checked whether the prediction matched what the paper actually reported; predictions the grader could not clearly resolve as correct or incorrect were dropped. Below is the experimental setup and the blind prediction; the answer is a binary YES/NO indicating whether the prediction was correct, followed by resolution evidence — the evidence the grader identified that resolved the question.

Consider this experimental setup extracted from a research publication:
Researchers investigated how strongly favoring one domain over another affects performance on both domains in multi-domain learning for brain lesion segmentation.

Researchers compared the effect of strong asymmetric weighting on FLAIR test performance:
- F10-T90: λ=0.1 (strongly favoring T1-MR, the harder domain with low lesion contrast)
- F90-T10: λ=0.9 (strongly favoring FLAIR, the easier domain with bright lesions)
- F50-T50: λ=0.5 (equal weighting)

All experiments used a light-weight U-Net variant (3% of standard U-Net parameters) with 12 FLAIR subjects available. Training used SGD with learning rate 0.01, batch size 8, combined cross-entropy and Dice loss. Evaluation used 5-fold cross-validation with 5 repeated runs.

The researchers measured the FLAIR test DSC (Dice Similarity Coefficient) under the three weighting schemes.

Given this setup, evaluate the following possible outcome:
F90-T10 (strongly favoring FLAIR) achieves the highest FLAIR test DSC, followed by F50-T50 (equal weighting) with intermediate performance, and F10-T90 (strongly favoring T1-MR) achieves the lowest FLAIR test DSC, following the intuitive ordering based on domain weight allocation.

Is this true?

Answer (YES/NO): YES